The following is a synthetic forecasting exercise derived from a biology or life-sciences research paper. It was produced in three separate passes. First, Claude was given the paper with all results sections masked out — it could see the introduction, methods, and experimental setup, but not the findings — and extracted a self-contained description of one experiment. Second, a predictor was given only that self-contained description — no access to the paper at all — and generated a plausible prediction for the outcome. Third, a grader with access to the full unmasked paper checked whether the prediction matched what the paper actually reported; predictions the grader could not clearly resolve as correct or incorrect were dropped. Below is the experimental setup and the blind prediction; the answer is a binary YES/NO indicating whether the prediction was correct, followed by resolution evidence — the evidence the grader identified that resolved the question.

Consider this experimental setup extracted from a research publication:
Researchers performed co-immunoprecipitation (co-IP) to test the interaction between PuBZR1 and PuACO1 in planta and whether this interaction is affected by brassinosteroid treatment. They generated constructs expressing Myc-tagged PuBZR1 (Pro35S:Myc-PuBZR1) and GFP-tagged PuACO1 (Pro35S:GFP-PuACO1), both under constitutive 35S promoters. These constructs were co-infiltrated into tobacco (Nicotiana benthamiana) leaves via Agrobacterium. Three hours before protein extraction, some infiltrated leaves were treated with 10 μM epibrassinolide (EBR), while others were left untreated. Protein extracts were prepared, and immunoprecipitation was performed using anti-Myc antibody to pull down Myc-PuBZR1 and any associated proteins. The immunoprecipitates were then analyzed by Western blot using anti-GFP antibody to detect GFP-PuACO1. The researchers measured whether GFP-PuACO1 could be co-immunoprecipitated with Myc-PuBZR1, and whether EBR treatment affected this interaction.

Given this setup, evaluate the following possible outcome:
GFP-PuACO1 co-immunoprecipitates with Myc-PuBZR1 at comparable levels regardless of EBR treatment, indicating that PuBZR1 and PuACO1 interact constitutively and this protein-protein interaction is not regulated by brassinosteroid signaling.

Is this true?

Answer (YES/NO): NO